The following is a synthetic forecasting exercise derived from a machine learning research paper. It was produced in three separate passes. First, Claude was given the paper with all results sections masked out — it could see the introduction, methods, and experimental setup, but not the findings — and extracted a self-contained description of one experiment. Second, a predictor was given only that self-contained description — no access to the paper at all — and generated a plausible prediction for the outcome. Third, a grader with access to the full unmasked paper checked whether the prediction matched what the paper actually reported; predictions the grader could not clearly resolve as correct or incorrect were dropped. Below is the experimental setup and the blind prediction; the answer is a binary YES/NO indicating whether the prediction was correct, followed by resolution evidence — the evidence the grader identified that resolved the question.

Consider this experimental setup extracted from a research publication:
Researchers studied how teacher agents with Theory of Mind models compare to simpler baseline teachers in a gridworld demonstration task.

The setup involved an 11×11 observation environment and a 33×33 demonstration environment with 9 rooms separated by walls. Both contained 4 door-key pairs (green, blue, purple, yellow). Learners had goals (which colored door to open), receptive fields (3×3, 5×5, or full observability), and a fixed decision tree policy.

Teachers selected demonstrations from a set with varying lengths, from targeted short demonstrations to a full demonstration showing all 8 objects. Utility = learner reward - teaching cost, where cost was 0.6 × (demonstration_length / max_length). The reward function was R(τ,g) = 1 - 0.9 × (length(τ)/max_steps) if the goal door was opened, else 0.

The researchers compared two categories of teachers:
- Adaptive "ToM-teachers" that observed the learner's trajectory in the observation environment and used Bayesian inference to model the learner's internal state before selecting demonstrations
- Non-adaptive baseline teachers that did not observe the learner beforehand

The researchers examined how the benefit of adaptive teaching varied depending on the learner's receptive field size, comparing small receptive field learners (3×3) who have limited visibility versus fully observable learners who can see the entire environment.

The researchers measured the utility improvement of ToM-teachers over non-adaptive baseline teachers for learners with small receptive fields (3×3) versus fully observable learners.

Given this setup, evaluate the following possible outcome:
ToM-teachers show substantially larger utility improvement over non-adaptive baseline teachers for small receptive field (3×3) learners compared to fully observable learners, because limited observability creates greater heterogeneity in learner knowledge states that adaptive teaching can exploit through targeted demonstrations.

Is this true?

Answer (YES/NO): YES